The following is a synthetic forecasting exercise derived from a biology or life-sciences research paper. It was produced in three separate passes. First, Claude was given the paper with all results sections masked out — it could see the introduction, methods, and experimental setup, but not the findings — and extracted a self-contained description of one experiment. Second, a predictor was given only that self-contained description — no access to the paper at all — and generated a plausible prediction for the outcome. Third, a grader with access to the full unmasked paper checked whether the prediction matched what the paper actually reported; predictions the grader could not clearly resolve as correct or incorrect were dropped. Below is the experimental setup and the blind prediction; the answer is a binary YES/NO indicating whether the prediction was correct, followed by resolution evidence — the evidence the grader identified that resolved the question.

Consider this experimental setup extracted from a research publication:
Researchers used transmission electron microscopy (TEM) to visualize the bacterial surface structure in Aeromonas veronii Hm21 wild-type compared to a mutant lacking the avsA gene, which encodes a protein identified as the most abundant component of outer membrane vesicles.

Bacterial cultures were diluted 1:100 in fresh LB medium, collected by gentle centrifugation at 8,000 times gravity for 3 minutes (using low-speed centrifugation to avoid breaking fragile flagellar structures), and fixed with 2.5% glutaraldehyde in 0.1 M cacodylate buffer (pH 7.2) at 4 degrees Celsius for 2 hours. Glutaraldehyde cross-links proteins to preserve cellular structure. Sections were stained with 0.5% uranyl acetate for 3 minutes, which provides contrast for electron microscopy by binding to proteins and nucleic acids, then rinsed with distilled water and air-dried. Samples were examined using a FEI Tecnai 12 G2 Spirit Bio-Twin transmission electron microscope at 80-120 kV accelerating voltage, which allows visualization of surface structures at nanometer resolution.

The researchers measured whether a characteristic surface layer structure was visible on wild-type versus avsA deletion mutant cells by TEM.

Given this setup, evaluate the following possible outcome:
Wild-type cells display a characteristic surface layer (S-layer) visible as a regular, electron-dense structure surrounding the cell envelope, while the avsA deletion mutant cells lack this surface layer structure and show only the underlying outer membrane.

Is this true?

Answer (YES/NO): YES